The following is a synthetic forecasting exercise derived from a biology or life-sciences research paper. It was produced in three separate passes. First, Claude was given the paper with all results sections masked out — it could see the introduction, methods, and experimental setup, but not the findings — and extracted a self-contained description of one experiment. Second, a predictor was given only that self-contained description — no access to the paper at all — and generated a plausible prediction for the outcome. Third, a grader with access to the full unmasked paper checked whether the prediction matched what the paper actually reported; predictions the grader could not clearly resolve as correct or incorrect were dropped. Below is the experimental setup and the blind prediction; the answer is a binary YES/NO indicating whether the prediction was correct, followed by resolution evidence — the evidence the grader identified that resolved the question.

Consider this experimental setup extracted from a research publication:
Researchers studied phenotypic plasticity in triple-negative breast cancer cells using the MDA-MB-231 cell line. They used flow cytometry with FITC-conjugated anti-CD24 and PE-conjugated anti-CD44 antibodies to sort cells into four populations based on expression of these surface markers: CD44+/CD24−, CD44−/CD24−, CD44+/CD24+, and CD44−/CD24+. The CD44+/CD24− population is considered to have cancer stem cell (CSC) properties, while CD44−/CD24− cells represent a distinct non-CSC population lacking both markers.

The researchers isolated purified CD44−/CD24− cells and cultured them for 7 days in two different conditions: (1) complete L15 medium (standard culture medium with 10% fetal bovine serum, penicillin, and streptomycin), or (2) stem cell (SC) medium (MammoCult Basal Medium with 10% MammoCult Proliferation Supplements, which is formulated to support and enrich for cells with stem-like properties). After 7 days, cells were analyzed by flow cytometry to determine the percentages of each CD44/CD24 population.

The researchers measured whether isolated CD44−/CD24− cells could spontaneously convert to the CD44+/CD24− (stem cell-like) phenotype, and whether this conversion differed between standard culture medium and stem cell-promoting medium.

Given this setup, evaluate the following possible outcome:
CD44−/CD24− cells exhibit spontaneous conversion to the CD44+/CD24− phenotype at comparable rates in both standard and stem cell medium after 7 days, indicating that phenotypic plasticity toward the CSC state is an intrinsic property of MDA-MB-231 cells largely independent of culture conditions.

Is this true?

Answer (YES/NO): NO